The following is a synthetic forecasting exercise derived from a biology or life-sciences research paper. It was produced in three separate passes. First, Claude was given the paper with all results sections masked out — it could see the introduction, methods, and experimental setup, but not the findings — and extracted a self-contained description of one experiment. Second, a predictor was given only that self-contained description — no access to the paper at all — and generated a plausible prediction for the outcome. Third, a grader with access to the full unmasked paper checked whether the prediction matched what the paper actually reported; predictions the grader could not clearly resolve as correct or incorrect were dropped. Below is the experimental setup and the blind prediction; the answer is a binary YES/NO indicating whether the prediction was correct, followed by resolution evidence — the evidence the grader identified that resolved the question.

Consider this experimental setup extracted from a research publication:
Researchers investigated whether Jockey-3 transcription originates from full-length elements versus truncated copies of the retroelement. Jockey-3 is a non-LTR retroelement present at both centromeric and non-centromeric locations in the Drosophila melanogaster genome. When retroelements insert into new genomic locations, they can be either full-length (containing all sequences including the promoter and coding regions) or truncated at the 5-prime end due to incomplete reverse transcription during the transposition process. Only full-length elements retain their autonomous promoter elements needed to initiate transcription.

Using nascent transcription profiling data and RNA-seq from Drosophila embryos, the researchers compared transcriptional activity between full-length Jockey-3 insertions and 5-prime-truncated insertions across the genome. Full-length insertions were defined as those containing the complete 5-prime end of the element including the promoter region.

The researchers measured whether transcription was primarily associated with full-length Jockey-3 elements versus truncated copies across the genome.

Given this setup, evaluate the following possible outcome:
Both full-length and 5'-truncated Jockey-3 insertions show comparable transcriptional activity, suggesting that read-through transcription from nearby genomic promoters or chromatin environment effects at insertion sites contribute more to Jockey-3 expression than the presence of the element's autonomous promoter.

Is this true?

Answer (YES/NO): NO